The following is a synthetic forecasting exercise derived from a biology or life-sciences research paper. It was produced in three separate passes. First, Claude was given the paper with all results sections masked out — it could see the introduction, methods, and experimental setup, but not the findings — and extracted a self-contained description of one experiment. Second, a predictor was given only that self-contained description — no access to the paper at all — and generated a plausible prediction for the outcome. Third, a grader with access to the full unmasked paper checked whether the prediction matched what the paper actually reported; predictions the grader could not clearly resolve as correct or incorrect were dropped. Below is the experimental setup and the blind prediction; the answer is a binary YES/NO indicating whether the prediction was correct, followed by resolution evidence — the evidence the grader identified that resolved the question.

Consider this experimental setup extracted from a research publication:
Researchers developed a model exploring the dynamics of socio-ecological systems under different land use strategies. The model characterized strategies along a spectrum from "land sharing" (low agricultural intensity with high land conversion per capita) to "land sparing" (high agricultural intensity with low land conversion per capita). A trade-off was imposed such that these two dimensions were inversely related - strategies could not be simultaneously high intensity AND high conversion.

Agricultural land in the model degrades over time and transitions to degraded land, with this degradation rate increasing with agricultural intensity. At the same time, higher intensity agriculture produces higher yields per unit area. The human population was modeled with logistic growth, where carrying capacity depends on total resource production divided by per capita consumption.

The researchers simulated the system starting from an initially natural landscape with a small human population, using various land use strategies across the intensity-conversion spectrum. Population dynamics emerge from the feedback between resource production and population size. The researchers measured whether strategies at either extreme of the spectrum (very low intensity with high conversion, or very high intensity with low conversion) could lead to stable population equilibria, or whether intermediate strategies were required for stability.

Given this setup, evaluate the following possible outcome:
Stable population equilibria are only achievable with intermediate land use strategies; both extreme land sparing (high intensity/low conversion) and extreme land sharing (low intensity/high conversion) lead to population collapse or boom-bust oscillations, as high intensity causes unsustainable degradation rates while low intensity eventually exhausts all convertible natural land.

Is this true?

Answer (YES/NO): NO